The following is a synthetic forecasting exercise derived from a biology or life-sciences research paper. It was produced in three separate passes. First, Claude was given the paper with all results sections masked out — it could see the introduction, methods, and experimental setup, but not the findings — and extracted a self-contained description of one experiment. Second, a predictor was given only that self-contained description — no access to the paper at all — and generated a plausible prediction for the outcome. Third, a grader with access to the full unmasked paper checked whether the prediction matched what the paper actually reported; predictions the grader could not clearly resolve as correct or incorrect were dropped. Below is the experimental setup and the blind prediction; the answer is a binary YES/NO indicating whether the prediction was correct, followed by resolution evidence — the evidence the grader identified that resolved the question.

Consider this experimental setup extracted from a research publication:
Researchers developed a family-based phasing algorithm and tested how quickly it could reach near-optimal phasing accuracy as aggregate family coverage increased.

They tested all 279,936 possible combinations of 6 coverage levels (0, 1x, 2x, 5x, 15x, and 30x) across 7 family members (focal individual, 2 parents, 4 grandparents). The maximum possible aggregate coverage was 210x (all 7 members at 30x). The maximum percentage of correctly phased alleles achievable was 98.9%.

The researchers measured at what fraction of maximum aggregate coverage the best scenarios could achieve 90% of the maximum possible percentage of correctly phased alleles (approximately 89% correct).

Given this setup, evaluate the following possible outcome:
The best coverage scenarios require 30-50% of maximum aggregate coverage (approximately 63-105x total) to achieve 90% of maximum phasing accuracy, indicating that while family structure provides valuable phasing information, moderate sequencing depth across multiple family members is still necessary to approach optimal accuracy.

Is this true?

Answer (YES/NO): NO